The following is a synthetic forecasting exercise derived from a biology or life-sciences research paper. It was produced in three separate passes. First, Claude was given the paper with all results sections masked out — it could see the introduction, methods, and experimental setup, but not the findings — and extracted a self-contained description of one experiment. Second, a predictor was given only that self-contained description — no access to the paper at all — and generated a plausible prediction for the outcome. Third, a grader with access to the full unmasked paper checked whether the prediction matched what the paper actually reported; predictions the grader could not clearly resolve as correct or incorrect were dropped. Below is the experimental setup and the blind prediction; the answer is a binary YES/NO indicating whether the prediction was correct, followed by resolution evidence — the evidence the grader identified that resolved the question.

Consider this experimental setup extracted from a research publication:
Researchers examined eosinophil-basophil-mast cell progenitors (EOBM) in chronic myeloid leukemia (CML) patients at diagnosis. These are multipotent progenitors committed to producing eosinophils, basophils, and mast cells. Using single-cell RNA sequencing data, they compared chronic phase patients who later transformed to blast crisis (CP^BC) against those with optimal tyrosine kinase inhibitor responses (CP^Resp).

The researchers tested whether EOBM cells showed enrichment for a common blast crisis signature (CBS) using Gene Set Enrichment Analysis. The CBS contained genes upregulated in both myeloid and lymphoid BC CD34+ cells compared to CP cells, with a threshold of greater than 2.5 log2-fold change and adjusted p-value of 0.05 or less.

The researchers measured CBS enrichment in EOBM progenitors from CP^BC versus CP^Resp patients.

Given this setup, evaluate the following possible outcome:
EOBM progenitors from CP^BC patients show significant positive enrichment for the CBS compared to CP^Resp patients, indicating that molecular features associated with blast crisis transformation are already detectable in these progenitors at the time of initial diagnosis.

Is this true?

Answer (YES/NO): NO